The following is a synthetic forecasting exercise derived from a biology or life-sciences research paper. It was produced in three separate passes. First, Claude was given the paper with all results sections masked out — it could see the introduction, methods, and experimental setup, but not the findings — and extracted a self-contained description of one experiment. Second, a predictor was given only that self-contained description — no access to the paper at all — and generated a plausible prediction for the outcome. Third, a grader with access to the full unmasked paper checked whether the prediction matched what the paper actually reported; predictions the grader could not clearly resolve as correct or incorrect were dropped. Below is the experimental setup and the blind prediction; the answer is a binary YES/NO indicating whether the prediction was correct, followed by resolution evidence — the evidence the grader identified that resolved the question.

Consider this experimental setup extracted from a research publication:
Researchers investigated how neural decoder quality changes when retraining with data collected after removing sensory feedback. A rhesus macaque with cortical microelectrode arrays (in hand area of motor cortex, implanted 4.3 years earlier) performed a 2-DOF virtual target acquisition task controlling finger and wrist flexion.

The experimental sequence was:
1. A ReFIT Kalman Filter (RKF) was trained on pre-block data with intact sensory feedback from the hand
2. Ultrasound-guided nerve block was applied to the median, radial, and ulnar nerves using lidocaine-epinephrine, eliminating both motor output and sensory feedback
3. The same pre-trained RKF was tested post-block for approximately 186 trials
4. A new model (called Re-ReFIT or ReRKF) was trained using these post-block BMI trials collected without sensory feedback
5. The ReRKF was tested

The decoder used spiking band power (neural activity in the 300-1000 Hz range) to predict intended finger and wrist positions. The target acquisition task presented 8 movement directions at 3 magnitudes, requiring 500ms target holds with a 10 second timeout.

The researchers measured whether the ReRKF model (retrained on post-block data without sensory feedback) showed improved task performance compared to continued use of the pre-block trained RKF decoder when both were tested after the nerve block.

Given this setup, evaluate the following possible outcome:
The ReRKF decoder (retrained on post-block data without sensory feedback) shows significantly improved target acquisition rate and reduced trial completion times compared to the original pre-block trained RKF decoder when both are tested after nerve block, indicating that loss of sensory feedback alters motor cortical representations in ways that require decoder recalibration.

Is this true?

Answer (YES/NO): NO